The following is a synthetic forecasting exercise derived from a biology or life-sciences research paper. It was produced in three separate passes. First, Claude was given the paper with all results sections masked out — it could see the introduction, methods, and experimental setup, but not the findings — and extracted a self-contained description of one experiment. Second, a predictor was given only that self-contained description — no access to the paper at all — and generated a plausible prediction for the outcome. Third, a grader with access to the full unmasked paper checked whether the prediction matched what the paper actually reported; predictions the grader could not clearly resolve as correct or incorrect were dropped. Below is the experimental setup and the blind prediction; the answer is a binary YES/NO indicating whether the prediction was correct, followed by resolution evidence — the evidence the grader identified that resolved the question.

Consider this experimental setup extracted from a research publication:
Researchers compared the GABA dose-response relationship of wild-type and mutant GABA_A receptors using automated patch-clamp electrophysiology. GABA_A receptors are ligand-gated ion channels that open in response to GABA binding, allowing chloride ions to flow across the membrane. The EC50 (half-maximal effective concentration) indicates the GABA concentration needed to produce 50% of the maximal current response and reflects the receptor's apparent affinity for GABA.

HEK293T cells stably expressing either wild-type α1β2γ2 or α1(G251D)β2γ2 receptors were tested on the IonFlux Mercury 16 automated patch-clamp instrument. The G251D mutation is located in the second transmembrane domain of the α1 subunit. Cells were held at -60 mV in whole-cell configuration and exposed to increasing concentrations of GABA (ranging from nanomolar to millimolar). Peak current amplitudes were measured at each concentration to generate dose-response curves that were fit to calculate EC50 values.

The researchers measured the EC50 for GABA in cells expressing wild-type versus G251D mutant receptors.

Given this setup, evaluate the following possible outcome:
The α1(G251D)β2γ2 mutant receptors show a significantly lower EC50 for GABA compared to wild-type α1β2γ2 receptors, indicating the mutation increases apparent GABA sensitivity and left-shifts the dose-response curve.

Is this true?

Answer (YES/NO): NO